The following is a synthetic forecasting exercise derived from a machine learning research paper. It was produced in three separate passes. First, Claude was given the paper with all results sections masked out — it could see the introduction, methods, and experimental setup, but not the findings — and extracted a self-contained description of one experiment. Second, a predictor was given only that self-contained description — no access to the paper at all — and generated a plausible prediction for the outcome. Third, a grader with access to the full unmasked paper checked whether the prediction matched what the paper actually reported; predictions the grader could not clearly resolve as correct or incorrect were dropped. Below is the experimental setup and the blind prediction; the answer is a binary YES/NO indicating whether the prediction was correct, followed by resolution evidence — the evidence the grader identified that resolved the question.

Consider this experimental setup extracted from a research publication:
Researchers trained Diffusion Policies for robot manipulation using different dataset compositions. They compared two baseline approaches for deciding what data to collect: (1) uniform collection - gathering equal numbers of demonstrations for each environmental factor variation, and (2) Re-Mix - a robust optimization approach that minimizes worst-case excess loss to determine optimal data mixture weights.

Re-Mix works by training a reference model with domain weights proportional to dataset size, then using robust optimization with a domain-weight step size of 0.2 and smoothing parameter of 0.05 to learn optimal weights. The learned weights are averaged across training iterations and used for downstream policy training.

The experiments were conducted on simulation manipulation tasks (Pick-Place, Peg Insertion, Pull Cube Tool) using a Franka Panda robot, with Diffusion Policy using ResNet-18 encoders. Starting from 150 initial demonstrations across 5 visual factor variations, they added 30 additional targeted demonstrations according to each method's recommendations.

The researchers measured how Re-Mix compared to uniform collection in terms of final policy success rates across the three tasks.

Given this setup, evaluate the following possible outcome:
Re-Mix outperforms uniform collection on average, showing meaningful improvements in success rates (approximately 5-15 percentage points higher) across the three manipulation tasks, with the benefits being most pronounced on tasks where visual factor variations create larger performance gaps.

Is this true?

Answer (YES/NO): NO